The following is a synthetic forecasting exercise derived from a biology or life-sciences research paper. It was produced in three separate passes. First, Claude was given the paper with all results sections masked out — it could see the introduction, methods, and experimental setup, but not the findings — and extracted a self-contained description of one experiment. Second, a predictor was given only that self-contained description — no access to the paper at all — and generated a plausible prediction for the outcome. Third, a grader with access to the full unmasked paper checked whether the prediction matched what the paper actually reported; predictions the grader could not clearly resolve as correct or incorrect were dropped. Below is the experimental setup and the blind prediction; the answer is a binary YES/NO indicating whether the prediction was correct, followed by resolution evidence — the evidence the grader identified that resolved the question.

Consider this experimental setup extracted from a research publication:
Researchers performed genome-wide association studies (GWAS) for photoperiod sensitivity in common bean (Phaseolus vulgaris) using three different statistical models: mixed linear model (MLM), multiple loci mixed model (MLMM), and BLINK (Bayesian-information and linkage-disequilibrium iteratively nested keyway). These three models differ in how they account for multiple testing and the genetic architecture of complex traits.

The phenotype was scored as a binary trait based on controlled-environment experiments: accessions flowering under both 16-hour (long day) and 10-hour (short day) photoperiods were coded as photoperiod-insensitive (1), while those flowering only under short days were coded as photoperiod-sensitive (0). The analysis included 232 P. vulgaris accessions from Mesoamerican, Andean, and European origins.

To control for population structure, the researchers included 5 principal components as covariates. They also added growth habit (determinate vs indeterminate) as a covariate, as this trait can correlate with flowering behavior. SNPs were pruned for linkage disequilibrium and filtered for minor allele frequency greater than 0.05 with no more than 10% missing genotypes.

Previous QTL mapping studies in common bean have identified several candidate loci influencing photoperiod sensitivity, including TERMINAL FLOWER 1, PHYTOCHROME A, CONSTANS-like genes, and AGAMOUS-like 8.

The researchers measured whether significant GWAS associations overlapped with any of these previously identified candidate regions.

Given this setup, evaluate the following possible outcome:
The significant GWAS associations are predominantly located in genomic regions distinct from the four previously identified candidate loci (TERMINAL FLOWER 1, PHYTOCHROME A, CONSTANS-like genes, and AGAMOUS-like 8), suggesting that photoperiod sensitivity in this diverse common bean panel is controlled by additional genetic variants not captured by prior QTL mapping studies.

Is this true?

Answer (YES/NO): YES